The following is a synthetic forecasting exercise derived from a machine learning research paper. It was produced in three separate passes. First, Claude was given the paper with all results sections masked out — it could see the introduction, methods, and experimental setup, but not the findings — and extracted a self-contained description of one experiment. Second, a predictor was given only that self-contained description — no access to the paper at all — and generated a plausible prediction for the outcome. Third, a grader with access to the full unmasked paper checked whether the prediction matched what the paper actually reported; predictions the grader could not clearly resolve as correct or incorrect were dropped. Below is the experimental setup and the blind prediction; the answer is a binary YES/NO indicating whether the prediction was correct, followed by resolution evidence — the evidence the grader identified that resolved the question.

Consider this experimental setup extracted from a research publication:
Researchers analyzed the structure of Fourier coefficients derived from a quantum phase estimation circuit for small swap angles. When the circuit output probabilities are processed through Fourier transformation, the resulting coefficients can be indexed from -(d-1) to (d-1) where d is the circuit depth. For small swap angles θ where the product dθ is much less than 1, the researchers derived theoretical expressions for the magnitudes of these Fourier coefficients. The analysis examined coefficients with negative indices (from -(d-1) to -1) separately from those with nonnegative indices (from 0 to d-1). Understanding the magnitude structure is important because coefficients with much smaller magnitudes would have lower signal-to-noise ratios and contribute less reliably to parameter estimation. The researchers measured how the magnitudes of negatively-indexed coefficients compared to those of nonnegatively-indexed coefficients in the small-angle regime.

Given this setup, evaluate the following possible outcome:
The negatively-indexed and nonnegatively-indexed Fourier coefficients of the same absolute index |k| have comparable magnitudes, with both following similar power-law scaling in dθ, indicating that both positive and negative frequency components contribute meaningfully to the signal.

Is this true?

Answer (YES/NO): NO